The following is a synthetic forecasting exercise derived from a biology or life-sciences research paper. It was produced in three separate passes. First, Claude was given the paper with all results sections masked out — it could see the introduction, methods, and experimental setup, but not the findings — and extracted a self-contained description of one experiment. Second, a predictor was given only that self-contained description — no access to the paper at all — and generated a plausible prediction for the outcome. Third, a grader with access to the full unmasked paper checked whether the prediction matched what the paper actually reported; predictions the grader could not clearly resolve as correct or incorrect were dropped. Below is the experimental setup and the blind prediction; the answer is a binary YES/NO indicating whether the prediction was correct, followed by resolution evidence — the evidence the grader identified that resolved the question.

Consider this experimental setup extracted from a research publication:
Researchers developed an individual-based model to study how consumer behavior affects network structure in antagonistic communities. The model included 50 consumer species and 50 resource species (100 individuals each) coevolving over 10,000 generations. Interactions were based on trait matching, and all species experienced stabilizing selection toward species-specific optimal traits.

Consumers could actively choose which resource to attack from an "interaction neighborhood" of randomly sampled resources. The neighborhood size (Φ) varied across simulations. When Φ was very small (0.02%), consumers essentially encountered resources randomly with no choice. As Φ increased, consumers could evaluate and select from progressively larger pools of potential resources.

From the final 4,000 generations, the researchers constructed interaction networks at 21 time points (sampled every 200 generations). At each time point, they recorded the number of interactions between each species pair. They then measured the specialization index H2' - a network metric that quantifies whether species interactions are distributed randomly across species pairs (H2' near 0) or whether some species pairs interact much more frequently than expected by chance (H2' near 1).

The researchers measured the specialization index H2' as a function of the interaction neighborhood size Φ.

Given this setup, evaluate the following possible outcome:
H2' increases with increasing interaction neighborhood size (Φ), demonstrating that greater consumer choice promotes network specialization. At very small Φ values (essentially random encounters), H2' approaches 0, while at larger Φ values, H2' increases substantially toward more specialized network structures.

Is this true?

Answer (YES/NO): NO